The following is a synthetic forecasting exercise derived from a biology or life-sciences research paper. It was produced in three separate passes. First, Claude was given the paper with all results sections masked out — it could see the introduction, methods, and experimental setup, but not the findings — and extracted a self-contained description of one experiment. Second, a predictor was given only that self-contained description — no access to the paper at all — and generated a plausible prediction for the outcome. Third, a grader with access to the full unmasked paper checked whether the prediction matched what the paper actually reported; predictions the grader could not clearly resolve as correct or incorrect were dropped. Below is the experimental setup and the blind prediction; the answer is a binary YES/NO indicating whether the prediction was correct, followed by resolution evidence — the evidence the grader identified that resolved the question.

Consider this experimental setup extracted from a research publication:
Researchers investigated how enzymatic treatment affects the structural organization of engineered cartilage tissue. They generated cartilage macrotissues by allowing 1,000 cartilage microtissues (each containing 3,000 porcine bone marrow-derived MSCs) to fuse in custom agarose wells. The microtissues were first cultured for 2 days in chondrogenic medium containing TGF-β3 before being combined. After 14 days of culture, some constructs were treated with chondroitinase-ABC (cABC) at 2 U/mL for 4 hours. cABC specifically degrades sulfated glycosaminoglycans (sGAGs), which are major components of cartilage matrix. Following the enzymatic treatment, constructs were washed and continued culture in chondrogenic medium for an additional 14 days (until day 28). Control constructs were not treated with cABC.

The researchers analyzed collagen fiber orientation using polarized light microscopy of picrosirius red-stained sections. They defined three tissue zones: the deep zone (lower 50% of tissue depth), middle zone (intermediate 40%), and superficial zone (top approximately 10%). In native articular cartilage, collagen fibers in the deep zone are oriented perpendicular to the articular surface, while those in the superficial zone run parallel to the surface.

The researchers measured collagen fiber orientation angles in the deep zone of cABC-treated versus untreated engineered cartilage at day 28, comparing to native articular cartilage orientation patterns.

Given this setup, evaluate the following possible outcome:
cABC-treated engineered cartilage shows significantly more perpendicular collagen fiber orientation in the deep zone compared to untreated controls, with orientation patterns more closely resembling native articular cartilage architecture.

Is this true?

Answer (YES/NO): NO